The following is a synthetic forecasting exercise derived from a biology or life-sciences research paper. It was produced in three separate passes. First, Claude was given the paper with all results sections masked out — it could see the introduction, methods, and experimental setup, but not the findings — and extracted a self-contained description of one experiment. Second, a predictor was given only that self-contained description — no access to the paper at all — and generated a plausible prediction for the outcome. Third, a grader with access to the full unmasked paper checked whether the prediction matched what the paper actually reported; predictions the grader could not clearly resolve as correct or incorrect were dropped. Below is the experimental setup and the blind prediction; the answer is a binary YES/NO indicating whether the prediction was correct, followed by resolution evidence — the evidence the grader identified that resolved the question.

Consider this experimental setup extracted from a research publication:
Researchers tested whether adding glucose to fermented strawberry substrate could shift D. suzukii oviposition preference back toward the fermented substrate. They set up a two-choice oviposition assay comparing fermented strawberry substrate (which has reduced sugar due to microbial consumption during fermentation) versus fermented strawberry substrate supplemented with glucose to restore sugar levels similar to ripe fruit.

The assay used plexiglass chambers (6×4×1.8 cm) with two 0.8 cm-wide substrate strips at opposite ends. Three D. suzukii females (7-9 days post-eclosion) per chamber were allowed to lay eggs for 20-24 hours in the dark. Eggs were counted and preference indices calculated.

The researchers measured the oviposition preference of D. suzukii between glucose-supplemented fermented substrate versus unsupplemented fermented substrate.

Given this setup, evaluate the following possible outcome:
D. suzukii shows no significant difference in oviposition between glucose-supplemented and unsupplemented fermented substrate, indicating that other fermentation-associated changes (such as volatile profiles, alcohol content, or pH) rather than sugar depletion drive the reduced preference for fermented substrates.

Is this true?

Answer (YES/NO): NO